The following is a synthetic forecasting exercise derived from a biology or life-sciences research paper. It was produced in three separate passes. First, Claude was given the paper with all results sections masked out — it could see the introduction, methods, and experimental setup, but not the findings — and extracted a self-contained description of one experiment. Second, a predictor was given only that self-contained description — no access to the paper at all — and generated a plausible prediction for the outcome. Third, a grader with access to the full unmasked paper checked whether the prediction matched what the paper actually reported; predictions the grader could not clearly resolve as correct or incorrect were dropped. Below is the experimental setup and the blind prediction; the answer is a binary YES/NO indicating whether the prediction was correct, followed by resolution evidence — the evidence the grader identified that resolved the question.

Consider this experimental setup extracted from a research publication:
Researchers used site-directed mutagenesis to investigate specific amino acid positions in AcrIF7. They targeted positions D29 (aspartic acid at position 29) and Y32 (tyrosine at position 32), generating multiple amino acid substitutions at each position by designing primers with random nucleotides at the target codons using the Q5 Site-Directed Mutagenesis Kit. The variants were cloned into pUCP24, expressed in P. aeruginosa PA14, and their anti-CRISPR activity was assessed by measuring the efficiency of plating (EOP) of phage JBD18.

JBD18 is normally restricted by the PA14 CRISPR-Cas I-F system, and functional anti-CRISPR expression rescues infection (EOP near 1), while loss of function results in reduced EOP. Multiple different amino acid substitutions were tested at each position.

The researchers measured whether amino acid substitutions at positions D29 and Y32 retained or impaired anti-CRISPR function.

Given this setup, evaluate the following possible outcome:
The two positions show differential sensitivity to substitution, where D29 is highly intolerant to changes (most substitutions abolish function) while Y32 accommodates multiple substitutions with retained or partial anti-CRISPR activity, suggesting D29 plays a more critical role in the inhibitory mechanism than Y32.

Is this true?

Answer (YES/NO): NO